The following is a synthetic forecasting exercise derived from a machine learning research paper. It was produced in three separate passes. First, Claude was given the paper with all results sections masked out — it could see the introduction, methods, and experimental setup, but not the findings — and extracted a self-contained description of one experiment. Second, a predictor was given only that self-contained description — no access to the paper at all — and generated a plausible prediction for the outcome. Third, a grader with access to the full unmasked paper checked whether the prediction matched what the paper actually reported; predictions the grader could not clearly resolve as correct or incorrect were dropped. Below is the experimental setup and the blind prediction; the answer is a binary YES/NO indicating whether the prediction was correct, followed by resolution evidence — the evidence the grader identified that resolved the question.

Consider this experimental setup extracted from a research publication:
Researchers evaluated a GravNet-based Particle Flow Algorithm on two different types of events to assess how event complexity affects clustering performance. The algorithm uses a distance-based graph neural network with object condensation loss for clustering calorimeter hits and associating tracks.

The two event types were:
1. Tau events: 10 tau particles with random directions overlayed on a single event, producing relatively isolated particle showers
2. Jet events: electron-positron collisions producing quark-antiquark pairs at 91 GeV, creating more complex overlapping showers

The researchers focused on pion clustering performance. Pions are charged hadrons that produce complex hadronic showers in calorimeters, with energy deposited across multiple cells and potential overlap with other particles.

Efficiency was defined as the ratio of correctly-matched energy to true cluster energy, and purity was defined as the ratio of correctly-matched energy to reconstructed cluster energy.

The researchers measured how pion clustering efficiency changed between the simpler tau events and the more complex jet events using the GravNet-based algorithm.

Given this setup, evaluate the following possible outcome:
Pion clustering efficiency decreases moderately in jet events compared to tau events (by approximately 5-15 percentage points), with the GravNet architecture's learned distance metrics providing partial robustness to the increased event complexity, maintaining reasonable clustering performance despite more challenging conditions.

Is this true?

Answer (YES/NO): NO